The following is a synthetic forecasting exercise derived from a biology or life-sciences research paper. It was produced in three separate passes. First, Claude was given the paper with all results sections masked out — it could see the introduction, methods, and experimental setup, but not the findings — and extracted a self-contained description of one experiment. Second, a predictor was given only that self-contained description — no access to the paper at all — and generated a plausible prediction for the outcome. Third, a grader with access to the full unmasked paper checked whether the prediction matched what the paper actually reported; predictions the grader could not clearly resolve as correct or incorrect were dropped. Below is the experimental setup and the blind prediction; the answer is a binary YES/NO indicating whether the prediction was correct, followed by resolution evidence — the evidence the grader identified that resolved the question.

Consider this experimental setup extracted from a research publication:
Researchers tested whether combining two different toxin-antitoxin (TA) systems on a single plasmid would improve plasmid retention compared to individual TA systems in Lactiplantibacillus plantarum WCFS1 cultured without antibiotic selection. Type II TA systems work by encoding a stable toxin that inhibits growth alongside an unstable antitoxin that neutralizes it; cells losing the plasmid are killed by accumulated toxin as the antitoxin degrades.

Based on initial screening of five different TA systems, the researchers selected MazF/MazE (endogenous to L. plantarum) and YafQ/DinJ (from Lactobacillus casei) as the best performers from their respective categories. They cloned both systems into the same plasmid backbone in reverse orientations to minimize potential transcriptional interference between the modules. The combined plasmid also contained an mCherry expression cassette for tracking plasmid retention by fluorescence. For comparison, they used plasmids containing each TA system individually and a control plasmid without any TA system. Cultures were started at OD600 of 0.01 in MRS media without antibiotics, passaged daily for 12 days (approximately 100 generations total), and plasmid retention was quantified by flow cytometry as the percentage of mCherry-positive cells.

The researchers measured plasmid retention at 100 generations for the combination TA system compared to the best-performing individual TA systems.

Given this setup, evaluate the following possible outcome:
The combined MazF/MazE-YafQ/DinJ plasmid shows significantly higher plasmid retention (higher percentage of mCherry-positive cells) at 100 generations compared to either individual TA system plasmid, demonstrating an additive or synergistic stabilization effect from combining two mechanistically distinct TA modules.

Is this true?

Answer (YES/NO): YES